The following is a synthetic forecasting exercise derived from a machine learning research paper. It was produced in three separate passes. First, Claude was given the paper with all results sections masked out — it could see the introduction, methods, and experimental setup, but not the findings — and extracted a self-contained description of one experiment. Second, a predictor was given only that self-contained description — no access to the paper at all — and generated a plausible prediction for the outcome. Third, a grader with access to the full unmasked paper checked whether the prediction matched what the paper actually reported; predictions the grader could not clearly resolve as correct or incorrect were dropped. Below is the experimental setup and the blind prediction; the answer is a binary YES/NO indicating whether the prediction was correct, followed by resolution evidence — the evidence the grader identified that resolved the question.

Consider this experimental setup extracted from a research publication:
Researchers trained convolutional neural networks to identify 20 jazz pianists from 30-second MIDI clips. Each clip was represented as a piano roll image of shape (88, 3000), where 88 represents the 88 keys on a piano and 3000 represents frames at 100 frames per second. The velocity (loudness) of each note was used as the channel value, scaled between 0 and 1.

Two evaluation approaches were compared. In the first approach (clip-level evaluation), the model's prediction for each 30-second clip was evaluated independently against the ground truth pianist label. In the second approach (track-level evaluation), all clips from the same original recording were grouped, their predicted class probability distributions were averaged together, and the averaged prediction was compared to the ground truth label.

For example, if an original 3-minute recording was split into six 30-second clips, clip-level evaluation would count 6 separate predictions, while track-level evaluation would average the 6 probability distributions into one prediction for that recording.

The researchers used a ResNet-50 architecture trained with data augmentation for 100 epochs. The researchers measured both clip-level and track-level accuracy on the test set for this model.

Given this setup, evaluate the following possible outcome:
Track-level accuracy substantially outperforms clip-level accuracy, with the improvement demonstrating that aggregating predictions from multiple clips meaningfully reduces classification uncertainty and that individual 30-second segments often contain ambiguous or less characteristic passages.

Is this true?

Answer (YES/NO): YES